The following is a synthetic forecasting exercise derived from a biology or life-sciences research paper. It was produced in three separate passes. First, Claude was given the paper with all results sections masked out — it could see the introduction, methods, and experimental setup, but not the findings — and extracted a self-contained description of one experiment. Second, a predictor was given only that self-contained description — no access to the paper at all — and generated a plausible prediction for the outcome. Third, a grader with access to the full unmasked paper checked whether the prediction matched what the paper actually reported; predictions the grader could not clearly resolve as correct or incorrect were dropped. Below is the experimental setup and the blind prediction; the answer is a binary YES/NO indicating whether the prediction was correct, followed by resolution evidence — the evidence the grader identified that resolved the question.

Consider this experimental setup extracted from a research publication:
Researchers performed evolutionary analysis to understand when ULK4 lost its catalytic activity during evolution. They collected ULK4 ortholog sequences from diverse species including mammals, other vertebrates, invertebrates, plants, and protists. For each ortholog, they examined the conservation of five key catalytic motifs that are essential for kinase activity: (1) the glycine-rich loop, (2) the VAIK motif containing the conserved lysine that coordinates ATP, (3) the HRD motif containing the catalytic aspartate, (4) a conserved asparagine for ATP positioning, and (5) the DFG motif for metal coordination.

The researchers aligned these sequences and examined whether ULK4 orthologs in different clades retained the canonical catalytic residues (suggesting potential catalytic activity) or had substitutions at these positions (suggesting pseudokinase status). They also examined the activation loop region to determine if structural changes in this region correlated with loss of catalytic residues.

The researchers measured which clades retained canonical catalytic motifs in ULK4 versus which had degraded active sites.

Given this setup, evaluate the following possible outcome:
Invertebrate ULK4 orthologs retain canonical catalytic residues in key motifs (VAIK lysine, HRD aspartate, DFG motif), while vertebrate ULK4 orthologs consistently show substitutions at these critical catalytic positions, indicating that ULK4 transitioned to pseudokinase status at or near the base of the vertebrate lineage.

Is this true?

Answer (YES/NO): NO